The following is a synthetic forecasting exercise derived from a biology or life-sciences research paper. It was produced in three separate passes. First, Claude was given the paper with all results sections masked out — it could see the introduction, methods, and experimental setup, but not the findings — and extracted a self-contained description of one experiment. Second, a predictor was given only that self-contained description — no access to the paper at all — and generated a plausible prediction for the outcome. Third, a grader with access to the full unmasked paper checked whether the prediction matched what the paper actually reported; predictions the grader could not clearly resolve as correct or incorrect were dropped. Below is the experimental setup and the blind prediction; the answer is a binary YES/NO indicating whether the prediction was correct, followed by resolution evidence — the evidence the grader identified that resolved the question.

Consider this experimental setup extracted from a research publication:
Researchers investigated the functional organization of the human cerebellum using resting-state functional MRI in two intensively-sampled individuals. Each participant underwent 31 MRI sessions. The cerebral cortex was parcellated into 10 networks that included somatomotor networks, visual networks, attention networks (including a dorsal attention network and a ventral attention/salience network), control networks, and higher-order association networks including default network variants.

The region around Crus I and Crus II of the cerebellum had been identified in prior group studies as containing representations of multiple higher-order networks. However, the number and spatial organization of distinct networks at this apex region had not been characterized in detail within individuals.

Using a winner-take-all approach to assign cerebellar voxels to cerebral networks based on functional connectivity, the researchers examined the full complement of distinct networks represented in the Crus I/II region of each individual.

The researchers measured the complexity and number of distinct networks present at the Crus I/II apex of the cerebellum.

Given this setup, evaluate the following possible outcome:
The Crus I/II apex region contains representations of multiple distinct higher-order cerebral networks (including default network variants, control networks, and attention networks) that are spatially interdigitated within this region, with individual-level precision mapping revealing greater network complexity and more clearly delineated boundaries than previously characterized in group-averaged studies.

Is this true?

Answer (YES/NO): YES